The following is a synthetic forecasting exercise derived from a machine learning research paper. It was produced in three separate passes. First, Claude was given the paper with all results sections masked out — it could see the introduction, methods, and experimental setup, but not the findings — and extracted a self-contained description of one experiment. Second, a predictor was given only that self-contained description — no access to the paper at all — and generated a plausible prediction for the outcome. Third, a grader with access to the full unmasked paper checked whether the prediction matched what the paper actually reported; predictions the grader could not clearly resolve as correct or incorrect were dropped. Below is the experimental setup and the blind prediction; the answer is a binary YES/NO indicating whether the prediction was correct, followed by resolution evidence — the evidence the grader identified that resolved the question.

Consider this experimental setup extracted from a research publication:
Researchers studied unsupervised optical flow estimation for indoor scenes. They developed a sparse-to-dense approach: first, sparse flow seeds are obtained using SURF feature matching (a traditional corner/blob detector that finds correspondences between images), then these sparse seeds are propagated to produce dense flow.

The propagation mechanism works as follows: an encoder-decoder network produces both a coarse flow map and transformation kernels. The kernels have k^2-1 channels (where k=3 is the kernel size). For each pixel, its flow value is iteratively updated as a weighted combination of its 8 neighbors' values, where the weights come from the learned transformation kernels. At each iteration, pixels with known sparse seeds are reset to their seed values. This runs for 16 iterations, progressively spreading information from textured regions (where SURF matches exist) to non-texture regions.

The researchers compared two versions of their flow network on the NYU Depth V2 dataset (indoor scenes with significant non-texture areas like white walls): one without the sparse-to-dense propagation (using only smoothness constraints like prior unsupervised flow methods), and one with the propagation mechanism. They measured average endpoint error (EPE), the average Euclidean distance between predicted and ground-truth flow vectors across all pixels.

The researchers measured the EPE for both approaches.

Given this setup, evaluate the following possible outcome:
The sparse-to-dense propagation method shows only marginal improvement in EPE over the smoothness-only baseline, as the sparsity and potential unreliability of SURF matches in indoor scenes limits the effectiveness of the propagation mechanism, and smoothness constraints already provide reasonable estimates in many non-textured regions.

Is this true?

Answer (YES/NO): NO